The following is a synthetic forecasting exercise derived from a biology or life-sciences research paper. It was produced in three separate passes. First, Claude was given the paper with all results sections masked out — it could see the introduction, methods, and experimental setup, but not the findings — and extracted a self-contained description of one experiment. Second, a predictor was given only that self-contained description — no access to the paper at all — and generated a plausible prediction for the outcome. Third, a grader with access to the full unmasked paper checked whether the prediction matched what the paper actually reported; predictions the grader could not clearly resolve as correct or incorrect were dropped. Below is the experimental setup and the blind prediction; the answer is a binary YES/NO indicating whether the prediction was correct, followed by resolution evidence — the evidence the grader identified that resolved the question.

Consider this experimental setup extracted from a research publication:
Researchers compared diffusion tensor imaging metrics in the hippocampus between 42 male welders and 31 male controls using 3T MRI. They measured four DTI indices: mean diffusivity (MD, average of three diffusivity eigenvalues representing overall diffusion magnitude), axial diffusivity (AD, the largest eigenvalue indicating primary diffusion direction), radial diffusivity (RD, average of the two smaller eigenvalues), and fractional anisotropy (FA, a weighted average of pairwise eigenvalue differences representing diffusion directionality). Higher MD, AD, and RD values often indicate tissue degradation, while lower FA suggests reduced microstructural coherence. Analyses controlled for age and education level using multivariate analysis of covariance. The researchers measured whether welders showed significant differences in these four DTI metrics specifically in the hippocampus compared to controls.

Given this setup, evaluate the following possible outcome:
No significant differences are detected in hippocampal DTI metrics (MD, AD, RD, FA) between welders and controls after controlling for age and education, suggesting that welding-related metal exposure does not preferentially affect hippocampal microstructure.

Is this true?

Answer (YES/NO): NO